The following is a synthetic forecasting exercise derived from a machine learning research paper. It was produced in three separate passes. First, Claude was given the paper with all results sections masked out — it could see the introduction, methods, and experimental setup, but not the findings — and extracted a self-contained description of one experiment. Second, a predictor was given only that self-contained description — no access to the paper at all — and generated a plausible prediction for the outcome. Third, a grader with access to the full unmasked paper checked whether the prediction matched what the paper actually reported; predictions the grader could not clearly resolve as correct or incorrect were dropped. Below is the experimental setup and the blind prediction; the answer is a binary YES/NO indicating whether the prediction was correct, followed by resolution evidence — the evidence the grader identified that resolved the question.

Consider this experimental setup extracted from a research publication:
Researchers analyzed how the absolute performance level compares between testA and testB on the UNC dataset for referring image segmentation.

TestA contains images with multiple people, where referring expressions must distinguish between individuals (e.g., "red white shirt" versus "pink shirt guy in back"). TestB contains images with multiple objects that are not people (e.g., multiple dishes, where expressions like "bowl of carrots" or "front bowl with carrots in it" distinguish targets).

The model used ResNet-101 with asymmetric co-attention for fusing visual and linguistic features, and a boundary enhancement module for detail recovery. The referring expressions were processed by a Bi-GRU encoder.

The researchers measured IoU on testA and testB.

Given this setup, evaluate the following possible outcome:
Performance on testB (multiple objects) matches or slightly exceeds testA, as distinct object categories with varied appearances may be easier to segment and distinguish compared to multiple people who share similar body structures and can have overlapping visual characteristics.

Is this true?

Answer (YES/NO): NO